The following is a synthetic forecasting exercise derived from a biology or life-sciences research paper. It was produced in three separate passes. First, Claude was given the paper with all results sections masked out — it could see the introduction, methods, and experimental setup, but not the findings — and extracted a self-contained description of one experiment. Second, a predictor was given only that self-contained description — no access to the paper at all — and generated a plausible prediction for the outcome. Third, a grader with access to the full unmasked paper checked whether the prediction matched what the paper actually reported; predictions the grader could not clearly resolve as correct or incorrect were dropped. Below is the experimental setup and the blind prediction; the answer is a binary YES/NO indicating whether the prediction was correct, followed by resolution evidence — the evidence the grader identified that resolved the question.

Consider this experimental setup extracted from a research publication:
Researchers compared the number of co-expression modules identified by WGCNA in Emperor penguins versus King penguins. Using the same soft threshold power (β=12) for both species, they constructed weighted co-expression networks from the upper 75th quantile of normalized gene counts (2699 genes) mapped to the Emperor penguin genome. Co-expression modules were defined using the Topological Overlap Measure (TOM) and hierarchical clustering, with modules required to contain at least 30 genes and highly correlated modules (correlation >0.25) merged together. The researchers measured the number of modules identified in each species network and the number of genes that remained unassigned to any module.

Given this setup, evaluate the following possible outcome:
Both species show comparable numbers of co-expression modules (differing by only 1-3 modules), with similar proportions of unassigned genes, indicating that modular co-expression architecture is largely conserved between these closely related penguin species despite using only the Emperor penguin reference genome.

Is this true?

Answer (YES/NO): NO